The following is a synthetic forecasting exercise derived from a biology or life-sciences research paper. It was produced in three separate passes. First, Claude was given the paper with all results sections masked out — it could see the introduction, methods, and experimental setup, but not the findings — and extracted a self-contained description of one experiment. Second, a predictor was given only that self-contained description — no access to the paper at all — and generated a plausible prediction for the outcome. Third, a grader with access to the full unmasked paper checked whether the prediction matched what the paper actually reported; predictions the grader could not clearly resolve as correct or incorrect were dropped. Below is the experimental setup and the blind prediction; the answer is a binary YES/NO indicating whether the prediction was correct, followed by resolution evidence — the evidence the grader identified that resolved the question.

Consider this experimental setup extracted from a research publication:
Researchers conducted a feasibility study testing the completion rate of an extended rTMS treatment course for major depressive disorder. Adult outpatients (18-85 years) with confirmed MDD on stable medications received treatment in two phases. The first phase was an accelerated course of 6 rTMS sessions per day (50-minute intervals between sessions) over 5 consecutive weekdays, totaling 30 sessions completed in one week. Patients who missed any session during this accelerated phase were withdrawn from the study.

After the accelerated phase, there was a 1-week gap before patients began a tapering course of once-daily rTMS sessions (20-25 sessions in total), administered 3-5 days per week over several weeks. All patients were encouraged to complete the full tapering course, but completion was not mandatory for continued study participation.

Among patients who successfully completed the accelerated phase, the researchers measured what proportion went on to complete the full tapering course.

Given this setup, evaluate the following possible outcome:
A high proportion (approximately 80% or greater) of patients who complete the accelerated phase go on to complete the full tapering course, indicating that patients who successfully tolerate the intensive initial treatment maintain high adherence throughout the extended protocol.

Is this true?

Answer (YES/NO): YES